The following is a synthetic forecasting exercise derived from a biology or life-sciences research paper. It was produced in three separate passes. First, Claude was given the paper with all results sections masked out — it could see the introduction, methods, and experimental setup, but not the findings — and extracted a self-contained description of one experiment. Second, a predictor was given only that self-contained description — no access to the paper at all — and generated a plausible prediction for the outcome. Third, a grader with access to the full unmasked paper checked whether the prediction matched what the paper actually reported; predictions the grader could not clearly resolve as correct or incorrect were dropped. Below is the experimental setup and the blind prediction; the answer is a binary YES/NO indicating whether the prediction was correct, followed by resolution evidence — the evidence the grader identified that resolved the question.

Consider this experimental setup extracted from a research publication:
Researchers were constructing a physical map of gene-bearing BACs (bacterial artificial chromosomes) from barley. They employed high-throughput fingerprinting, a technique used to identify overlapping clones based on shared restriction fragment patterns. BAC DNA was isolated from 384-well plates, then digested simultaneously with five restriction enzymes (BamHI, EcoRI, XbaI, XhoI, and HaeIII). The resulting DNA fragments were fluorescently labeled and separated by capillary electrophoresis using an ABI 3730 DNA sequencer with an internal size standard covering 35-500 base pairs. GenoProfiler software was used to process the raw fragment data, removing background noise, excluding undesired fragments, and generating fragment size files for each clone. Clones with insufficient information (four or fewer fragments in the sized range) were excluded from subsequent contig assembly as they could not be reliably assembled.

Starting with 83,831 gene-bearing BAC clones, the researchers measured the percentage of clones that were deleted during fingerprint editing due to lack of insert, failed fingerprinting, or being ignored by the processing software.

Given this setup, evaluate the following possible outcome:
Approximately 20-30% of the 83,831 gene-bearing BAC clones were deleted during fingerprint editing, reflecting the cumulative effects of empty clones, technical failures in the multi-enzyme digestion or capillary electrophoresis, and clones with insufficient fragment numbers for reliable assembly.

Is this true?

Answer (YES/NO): NO